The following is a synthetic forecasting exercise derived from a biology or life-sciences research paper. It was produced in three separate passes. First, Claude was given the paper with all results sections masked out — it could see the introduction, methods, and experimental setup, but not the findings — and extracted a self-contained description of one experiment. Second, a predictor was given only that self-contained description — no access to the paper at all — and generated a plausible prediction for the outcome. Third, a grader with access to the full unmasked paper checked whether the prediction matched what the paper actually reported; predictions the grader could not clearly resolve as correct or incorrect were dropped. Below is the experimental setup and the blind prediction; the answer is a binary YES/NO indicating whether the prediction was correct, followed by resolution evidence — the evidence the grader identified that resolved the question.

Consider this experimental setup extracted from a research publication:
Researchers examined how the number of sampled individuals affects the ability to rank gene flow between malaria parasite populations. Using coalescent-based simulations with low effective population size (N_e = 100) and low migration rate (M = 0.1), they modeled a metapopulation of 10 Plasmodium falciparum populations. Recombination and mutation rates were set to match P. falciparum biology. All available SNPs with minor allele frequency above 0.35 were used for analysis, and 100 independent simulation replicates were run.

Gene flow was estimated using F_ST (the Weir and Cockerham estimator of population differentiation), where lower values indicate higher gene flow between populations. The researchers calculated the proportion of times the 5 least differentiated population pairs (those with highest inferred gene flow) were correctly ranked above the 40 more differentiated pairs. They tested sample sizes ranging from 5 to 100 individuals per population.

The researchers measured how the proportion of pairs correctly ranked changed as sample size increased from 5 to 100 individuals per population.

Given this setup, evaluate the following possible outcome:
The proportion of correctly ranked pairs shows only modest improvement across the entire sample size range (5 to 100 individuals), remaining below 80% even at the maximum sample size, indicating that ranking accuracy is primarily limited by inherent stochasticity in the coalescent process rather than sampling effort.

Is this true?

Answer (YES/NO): NO